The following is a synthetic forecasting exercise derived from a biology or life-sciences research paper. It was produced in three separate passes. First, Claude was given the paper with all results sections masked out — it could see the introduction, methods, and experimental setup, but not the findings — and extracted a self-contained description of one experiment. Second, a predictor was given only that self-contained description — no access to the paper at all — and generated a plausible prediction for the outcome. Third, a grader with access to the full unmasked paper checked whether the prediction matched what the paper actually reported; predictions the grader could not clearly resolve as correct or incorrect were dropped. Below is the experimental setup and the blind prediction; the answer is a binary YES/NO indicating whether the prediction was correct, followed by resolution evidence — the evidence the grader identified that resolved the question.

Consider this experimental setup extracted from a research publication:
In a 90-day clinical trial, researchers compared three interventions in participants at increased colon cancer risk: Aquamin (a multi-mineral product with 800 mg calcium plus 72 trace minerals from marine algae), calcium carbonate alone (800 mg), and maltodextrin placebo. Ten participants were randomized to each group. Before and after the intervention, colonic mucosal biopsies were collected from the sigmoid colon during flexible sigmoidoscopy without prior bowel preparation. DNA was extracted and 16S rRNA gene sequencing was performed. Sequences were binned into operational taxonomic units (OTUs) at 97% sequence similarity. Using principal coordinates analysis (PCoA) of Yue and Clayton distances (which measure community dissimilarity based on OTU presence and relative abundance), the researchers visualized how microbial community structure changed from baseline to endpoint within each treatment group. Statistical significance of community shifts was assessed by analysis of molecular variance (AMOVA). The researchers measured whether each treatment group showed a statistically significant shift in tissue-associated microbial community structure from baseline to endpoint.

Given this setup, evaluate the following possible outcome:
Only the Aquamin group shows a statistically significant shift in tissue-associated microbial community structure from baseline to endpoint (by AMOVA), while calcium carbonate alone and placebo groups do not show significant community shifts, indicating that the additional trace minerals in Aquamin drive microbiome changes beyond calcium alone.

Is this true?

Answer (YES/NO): YES